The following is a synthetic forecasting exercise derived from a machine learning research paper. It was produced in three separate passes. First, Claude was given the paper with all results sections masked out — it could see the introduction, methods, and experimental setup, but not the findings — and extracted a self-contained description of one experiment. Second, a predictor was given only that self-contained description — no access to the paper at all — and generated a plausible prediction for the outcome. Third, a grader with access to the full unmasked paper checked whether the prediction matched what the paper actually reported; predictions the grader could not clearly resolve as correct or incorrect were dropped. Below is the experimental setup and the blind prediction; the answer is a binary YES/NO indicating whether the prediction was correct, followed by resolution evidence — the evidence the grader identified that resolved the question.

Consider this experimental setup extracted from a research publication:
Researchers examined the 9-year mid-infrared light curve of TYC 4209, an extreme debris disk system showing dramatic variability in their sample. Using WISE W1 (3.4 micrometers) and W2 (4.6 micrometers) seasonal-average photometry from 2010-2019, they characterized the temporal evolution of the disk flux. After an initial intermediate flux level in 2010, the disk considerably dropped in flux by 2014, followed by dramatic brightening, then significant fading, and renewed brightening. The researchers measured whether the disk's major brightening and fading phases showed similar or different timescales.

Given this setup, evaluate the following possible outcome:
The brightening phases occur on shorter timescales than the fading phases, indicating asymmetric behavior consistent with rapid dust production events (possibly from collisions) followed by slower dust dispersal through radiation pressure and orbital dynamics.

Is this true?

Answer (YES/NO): NO